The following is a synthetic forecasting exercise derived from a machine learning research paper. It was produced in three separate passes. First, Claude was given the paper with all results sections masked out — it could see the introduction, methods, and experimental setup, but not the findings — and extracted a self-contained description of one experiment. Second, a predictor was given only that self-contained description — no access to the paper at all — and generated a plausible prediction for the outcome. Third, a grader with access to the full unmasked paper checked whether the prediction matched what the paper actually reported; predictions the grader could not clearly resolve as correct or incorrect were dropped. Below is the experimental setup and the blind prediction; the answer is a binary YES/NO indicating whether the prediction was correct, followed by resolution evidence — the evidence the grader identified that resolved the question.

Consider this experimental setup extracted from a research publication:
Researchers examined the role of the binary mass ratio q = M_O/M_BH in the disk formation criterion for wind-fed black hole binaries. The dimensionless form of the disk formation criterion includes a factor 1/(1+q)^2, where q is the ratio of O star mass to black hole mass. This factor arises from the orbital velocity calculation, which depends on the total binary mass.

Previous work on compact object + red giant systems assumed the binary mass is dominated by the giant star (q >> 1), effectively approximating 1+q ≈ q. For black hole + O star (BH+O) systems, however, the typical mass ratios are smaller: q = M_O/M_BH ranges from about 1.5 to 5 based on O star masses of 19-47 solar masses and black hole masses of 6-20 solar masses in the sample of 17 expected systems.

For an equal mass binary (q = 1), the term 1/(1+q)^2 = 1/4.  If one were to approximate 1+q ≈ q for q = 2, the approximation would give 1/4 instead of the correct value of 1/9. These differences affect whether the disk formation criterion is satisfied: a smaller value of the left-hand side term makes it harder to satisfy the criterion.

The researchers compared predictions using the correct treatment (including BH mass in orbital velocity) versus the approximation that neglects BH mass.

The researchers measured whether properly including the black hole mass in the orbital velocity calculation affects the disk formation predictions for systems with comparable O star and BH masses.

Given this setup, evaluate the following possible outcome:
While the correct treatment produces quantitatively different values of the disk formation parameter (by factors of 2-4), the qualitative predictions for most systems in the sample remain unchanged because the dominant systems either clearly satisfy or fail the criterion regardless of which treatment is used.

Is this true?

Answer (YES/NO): NO